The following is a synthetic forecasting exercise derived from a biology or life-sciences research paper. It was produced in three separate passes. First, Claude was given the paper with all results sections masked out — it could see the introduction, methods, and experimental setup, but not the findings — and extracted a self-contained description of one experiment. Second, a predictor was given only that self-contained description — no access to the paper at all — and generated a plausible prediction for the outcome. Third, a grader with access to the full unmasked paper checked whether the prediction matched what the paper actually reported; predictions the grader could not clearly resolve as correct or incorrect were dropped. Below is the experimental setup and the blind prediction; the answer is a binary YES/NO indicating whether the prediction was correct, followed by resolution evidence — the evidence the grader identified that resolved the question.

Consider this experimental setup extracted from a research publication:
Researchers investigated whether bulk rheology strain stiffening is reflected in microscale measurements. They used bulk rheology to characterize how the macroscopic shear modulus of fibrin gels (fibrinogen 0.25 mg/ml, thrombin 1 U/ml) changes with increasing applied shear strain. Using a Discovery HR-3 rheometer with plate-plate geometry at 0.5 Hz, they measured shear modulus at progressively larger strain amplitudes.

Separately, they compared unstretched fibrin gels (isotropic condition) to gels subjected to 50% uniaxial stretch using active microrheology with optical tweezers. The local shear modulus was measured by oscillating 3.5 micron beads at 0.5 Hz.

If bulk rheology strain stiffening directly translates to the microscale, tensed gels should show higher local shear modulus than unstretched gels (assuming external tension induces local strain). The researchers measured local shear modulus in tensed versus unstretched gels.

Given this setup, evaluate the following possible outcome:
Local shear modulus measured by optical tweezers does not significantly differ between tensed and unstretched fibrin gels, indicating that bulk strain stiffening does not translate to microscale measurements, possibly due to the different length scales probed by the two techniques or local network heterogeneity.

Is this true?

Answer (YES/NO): NO